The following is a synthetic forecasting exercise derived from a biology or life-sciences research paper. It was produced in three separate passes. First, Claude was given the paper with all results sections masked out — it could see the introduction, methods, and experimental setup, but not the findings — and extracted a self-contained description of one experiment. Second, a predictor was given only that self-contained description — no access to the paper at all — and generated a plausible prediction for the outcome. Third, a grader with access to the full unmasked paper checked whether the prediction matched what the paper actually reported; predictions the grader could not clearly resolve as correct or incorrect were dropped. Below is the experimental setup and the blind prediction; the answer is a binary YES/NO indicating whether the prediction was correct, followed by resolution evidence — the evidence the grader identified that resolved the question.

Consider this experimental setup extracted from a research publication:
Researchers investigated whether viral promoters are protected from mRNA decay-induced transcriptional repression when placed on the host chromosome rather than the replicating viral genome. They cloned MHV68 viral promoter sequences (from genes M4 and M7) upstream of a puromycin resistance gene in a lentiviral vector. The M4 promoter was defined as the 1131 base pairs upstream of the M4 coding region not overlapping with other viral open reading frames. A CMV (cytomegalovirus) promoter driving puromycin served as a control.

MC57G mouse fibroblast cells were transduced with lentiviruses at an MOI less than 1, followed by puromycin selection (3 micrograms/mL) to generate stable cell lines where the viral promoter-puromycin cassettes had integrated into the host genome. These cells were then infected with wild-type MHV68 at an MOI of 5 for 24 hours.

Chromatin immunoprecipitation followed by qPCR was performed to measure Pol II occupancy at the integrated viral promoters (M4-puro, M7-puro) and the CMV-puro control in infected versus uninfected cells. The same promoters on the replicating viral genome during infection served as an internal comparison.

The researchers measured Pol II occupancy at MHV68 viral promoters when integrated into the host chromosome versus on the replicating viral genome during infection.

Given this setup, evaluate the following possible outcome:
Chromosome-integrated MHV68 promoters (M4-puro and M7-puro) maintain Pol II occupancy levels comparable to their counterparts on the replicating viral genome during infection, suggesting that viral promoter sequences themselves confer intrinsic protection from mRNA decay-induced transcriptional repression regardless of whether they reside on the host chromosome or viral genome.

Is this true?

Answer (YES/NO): NO